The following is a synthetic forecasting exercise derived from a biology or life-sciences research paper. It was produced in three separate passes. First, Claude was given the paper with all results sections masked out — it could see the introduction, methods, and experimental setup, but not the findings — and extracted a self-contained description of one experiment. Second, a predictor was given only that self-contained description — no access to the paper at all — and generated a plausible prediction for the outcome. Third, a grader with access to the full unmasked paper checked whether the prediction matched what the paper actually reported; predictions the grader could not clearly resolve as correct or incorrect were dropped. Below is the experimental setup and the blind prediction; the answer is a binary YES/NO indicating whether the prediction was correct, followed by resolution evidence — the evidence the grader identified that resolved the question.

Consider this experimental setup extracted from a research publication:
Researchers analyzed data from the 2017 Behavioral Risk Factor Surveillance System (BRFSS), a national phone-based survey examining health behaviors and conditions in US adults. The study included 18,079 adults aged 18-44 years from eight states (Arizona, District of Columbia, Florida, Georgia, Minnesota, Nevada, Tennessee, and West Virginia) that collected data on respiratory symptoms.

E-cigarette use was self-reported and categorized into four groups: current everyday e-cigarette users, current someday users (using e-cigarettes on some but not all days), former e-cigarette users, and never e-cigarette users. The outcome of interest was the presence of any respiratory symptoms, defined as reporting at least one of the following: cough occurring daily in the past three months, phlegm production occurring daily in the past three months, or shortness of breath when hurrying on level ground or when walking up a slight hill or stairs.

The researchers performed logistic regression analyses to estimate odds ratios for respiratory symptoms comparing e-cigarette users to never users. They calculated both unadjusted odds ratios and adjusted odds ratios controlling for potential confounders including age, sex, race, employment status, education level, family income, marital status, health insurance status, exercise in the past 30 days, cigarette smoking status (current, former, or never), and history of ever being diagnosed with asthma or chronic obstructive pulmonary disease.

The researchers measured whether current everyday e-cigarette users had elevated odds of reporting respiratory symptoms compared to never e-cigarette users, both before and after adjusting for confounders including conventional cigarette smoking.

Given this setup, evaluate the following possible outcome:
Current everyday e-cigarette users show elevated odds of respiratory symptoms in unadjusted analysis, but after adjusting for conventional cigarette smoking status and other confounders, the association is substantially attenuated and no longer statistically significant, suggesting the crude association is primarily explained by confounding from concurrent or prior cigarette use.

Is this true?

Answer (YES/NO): YES